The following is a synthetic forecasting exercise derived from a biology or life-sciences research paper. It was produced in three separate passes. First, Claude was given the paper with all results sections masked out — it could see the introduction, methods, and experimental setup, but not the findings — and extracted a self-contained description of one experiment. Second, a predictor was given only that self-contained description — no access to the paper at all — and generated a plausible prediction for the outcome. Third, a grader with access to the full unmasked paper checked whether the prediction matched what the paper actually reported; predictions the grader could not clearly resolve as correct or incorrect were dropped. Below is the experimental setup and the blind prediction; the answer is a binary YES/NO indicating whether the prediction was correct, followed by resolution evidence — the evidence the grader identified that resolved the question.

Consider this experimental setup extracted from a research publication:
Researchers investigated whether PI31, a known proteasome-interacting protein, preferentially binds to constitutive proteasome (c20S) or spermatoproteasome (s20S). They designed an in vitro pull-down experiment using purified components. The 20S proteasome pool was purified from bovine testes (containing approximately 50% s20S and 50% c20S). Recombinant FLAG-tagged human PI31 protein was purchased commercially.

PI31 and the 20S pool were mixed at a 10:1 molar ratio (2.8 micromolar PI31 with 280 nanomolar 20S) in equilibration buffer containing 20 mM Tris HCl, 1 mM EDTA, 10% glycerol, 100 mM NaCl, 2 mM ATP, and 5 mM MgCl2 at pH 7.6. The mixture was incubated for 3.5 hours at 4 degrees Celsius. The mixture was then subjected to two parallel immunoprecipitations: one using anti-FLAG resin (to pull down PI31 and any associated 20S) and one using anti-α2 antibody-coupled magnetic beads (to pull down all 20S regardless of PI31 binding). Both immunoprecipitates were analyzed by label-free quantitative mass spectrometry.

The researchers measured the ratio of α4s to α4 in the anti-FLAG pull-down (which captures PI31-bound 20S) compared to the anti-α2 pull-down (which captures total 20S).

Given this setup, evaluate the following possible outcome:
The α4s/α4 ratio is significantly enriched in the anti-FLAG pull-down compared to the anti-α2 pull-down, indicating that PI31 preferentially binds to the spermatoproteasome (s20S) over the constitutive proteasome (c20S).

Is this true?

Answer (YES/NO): NO